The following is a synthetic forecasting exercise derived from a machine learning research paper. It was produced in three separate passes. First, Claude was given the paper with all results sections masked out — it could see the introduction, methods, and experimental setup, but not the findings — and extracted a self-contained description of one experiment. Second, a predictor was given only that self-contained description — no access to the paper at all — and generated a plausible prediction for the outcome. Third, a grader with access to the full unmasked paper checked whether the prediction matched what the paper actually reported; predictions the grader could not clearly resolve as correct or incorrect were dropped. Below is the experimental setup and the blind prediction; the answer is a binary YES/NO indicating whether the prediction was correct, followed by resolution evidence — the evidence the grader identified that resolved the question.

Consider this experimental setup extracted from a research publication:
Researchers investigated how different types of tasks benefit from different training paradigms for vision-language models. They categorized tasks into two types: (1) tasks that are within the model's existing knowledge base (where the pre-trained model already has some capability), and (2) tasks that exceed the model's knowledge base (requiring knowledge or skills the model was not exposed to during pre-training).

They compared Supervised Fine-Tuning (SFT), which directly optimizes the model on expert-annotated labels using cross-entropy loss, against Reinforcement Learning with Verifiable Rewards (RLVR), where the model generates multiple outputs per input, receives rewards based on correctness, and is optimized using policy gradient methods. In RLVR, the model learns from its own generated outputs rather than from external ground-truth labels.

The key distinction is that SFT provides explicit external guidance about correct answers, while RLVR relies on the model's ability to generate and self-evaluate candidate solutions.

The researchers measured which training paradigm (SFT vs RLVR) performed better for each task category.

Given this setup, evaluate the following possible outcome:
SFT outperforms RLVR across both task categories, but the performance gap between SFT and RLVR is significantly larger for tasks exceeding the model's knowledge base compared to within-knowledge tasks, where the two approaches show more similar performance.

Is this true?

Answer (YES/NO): NO